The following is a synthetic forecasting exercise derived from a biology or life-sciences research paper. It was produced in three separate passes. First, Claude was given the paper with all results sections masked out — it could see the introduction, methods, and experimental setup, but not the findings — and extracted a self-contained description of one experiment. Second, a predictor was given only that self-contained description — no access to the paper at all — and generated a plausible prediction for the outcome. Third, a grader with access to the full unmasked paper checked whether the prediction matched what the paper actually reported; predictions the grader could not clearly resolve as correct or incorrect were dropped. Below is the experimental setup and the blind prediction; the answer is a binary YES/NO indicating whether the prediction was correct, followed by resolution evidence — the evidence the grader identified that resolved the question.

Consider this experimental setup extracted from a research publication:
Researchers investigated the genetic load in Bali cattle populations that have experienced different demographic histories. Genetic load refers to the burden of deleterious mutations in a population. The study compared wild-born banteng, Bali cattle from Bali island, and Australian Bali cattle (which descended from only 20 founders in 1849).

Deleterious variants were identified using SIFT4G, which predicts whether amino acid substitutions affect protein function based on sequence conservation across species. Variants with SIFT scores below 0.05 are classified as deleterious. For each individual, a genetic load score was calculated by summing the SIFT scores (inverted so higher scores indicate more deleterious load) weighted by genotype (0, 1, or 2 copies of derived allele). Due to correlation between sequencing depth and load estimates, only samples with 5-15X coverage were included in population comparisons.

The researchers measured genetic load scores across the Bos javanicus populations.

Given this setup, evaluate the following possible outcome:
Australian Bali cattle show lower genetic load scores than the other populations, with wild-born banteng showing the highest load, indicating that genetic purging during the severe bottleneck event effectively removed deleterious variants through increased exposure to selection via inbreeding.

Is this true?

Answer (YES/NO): NO